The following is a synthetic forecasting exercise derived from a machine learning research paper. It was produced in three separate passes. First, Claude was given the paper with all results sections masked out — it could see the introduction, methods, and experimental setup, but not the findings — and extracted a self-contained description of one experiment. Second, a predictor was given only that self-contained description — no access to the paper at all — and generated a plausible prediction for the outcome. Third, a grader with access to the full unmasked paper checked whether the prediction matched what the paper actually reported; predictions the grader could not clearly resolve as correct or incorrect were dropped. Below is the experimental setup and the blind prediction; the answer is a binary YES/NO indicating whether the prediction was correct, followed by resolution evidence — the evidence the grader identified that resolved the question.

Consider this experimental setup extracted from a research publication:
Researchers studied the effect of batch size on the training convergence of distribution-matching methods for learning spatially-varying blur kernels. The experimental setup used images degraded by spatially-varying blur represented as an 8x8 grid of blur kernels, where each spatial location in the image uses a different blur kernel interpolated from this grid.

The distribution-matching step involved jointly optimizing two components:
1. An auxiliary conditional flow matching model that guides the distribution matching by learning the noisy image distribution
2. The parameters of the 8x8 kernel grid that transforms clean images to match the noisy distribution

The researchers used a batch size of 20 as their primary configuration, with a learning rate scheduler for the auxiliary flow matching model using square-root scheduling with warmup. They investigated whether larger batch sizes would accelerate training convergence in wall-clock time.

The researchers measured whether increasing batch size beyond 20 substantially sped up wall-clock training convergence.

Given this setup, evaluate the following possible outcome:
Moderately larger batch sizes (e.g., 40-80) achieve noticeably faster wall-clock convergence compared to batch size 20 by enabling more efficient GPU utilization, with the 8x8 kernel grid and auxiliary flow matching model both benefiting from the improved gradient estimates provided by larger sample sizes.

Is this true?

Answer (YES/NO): NO